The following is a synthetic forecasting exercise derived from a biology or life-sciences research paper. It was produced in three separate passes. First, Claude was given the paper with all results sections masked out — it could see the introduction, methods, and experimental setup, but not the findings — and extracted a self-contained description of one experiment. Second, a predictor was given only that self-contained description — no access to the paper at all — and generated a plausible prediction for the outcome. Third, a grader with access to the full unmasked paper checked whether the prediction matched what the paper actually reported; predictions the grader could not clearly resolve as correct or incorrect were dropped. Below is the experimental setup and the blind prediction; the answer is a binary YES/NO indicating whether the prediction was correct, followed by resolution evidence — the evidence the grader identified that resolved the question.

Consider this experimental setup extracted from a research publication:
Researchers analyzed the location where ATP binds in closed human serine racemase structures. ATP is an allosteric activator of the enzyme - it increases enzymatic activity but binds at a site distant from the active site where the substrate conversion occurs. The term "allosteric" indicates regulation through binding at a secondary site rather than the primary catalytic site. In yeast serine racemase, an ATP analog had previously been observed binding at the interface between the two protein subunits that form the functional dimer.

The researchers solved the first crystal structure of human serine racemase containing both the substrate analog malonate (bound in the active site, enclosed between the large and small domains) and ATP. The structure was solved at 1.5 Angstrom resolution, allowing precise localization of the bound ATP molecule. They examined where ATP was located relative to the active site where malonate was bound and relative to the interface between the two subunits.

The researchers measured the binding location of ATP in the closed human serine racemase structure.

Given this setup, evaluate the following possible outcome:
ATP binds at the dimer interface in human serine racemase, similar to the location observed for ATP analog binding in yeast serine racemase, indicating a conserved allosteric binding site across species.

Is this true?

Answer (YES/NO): YES